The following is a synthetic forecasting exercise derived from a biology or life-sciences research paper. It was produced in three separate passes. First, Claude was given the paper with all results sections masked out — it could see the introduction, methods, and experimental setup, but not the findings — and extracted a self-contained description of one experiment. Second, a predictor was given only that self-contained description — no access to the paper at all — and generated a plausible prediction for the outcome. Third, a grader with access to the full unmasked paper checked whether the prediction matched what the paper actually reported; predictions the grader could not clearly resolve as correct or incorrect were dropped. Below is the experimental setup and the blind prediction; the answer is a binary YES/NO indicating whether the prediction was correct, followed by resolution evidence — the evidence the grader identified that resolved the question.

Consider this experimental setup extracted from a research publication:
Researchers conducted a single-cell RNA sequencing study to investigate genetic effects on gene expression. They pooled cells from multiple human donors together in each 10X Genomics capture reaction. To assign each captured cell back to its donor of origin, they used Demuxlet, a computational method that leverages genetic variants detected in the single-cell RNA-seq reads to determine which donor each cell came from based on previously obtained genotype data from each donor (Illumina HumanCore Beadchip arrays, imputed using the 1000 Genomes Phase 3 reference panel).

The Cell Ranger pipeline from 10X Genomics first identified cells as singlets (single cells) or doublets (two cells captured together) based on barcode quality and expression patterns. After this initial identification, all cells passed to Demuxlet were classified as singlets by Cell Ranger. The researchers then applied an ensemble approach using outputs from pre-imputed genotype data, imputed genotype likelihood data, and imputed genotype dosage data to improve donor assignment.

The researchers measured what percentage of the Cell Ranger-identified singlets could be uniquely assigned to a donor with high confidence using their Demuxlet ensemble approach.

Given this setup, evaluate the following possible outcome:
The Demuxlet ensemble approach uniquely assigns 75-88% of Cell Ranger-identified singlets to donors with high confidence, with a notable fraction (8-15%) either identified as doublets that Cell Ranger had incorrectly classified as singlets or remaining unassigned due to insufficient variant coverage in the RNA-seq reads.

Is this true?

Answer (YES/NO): NO